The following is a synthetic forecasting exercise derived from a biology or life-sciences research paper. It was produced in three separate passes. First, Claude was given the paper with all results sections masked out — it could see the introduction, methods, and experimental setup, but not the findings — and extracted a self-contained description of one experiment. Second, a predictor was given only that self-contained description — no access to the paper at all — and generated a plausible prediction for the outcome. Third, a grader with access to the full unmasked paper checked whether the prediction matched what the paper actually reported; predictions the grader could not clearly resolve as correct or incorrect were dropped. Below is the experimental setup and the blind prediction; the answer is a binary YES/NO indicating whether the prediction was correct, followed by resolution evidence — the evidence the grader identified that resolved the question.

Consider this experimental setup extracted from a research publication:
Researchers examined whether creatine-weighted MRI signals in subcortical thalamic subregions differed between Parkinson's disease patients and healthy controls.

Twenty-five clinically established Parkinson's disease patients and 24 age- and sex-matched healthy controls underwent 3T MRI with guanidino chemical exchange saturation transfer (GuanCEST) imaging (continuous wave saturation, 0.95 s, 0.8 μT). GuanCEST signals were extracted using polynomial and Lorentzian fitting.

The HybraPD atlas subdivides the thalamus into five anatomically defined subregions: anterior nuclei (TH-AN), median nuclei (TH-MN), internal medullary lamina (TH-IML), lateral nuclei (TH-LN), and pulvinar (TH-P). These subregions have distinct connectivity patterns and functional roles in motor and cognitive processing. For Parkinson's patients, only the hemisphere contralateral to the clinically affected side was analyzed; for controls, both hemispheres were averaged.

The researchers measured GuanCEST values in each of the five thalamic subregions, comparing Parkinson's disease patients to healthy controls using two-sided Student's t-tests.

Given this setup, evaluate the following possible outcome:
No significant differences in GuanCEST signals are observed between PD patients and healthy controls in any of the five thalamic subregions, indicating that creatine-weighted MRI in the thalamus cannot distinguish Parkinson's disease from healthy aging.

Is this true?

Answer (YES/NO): NO